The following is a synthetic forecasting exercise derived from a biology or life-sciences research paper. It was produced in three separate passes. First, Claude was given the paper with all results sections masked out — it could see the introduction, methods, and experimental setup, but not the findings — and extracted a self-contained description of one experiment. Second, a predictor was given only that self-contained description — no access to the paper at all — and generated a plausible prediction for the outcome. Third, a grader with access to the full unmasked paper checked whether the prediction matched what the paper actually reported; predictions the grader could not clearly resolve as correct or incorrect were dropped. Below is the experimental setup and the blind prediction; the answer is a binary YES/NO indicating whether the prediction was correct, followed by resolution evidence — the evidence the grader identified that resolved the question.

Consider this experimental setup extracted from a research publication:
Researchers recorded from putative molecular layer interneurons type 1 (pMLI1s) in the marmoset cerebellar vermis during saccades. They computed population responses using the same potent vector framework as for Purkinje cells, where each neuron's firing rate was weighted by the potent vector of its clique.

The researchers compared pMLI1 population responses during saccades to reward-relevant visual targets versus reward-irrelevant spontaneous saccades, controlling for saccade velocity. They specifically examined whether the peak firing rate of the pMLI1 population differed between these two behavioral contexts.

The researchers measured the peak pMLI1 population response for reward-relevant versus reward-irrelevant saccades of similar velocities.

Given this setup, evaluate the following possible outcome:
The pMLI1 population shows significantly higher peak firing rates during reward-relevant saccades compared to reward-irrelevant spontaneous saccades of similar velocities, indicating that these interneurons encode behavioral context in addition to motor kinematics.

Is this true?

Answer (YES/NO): YES